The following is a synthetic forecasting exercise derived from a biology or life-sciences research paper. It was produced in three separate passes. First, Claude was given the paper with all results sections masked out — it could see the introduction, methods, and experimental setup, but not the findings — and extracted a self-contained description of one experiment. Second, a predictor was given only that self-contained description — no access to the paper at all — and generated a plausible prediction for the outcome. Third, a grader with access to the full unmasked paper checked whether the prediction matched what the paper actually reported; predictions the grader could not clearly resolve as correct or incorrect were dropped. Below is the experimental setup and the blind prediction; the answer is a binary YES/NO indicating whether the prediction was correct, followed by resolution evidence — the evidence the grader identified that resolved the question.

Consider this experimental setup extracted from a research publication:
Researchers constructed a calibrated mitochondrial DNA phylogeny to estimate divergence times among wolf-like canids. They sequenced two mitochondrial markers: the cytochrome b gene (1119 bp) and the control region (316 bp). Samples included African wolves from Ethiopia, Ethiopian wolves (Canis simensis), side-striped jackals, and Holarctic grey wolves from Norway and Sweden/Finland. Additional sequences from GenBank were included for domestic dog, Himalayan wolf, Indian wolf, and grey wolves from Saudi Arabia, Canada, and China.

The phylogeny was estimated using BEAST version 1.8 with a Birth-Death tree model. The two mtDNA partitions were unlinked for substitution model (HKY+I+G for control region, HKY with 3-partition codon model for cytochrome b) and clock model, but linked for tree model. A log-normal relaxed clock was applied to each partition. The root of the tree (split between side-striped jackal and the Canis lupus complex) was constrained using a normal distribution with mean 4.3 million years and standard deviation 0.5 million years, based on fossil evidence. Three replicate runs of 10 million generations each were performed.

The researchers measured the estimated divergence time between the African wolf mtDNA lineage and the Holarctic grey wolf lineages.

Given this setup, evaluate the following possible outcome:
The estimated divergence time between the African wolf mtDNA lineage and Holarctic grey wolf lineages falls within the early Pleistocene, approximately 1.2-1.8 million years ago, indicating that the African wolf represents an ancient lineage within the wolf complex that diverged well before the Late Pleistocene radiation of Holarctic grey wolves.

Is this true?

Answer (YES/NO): NO